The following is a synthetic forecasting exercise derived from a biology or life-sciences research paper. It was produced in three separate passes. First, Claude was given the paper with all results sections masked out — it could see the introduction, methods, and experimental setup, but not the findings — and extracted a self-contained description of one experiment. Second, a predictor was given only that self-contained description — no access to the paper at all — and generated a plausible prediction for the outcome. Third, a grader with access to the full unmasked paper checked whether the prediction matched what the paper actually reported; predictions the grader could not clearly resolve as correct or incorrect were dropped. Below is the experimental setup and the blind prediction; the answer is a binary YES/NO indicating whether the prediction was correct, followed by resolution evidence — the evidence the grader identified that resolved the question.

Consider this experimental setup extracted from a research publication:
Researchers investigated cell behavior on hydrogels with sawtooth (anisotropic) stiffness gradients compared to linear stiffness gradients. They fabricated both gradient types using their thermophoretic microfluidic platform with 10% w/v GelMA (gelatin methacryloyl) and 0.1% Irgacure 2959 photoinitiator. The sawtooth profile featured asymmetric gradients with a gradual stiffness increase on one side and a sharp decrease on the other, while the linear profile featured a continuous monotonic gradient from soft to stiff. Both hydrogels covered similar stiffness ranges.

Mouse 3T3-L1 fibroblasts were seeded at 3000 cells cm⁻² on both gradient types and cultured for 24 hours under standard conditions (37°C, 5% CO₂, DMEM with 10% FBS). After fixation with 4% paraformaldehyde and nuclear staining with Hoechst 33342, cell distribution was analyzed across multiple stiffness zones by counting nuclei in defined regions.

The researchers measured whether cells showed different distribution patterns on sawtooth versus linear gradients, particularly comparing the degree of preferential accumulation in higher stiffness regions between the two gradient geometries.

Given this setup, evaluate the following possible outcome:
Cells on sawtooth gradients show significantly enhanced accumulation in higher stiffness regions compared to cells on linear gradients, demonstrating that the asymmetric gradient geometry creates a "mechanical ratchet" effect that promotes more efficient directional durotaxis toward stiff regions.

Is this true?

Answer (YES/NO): NO